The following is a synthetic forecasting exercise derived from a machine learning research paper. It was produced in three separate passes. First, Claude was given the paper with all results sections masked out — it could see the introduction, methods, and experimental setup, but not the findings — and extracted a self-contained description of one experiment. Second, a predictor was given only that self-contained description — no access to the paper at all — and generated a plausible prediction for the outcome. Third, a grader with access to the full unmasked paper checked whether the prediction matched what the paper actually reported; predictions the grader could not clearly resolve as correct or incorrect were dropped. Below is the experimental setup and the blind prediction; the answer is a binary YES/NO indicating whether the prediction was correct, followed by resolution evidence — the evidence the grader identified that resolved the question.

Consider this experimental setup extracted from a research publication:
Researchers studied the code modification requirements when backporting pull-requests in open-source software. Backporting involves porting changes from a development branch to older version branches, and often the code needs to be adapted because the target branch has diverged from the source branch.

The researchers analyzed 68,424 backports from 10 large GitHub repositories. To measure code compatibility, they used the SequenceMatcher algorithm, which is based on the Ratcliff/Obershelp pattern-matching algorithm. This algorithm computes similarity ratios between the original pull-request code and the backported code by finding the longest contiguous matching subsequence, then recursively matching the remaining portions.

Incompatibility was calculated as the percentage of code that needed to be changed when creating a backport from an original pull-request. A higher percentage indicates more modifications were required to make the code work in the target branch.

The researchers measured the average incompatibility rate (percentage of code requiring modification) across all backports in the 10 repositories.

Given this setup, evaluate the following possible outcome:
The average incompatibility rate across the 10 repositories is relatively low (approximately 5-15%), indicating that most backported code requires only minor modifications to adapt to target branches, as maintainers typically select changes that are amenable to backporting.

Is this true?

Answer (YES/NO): YES